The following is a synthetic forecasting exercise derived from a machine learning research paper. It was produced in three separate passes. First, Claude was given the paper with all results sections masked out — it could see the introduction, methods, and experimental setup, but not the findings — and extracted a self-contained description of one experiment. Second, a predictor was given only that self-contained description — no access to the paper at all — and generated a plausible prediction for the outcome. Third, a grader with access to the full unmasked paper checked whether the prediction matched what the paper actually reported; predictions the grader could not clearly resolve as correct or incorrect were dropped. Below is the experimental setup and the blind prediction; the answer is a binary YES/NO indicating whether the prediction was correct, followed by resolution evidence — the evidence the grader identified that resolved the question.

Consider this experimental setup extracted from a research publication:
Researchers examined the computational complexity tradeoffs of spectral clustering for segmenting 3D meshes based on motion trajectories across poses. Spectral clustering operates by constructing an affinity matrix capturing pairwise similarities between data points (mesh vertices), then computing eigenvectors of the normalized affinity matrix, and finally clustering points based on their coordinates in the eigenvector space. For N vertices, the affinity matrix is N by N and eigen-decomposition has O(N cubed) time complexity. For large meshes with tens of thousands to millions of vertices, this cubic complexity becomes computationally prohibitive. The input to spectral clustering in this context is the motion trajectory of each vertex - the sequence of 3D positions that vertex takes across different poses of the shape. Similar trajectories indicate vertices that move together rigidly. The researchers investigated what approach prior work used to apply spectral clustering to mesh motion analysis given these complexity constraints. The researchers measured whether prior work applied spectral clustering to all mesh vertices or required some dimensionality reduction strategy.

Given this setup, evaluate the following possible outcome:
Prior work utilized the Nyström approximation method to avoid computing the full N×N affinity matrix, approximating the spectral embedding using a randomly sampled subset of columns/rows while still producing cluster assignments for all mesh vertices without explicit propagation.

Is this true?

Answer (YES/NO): NO